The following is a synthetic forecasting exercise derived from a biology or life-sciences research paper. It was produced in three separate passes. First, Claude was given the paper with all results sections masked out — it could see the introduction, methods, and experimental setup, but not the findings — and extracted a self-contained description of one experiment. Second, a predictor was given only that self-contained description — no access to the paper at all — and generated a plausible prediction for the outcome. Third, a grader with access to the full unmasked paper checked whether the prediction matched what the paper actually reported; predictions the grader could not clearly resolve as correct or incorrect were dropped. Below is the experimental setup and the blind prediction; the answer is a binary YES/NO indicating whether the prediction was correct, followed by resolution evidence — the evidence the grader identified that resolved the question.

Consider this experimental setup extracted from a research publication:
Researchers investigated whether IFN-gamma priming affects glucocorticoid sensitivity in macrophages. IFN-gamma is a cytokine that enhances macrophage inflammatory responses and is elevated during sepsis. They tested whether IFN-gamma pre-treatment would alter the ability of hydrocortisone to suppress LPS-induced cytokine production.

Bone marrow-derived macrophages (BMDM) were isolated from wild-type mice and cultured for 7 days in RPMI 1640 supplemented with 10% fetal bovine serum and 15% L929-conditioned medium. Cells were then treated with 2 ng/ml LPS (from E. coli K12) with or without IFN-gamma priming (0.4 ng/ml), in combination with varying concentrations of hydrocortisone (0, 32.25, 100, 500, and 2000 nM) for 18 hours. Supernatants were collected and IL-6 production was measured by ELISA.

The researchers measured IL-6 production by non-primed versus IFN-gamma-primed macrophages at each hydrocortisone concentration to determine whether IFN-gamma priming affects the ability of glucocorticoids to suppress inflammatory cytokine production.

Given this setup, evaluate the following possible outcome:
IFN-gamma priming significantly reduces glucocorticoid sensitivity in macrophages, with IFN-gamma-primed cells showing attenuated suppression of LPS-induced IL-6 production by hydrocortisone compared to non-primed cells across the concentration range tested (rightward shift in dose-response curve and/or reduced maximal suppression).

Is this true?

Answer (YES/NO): YES